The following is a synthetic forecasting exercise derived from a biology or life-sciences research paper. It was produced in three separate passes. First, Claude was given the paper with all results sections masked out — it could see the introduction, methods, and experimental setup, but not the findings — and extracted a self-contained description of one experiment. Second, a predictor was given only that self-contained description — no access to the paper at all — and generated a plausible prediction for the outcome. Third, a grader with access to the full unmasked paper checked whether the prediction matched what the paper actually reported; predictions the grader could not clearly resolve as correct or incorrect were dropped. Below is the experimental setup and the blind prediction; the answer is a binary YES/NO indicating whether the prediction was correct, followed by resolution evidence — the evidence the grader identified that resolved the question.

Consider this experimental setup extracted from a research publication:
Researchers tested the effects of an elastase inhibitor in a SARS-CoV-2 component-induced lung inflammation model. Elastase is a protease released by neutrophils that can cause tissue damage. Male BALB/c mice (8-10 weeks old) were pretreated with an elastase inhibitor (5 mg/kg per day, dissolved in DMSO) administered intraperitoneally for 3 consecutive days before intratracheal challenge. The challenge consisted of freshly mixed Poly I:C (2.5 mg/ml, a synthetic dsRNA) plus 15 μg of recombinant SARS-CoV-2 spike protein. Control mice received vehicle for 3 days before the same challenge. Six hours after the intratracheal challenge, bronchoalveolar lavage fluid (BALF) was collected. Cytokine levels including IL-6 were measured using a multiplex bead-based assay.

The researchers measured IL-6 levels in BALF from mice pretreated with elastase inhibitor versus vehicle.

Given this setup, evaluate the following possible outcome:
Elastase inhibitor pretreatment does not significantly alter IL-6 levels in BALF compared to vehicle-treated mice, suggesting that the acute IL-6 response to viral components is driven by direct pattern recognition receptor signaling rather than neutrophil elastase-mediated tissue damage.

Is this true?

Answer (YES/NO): YES